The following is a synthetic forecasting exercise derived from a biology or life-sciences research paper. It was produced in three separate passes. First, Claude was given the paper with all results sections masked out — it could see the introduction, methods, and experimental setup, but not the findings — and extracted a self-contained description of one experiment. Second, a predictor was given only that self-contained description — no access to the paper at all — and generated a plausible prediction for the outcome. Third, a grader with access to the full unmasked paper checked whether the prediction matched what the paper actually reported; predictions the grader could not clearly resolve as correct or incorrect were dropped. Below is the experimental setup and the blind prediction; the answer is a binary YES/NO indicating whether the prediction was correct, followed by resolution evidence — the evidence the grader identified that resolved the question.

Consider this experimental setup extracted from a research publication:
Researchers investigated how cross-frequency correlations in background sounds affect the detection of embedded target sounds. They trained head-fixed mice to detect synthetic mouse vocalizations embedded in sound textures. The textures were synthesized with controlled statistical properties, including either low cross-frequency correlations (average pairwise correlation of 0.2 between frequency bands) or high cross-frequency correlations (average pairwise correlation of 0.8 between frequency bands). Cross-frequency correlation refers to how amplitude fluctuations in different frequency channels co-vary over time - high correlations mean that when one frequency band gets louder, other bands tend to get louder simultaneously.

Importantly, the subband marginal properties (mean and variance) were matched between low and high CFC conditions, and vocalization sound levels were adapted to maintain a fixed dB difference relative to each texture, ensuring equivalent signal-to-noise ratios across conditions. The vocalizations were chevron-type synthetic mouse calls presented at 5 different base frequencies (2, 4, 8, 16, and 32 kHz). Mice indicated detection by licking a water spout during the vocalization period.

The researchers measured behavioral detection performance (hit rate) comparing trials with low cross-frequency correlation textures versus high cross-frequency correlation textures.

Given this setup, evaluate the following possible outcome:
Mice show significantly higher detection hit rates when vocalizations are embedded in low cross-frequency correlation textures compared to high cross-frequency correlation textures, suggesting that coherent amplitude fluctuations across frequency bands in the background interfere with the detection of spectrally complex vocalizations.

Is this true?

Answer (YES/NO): NO